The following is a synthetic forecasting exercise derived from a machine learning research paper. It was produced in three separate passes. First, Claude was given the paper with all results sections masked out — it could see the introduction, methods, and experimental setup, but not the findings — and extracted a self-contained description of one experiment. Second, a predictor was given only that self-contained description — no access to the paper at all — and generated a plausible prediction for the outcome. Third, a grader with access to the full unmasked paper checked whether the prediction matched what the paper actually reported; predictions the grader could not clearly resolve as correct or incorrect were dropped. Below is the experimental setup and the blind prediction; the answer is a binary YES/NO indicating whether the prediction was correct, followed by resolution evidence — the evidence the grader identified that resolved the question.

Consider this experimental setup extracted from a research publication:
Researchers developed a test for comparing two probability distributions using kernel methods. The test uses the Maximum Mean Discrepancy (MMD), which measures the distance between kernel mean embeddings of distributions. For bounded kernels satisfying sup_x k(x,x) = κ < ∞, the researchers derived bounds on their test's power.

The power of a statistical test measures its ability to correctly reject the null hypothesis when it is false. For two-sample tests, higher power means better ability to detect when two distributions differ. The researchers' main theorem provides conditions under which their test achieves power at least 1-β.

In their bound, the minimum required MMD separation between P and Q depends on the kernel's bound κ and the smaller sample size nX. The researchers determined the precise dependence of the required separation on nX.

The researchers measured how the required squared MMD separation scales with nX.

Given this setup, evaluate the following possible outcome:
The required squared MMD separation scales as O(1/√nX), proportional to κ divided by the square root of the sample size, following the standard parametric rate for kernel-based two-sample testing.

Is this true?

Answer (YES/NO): NO